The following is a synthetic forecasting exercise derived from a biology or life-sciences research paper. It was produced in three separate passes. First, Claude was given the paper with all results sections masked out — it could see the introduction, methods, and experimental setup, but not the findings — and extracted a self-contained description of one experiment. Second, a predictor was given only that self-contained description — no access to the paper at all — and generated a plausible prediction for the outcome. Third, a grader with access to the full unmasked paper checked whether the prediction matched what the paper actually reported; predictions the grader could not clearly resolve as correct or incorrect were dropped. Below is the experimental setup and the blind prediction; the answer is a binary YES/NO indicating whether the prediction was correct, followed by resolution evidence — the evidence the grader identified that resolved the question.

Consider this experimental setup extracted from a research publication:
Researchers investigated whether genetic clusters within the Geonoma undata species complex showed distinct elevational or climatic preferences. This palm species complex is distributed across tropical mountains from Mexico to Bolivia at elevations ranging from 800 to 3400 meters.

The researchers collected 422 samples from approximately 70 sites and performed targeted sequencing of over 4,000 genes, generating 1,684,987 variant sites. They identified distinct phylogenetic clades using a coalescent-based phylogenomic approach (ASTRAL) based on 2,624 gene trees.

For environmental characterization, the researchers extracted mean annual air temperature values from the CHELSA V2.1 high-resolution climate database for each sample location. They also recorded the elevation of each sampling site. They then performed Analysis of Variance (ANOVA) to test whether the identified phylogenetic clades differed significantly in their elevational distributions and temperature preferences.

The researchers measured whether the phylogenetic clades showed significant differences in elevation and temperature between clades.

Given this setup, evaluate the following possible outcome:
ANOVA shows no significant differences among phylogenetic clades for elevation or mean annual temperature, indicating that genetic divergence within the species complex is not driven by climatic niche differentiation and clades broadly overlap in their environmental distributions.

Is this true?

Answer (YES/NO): NO